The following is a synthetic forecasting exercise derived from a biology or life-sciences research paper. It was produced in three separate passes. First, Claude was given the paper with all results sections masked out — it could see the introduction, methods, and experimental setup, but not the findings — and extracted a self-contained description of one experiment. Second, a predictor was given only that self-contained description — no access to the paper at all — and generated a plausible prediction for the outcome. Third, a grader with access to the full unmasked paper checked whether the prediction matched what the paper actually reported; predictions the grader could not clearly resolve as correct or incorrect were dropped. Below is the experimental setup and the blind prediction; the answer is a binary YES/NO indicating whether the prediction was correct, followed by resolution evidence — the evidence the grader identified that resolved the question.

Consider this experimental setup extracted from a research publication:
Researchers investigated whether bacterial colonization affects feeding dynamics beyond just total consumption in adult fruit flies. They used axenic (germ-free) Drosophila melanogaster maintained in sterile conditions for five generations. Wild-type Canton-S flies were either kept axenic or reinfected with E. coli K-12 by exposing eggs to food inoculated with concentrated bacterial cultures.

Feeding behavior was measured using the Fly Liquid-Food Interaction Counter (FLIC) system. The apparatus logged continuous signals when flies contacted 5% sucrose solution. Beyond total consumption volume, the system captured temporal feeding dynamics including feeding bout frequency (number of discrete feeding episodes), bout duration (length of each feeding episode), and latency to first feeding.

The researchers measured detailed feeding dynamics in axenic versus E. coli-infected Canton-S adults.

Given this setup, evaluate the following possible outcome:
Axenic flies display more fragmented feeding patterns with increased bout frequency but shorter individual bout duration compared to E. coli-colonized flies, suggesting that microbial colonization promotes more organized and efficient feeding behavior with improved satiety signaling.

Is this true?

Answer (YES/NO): NO